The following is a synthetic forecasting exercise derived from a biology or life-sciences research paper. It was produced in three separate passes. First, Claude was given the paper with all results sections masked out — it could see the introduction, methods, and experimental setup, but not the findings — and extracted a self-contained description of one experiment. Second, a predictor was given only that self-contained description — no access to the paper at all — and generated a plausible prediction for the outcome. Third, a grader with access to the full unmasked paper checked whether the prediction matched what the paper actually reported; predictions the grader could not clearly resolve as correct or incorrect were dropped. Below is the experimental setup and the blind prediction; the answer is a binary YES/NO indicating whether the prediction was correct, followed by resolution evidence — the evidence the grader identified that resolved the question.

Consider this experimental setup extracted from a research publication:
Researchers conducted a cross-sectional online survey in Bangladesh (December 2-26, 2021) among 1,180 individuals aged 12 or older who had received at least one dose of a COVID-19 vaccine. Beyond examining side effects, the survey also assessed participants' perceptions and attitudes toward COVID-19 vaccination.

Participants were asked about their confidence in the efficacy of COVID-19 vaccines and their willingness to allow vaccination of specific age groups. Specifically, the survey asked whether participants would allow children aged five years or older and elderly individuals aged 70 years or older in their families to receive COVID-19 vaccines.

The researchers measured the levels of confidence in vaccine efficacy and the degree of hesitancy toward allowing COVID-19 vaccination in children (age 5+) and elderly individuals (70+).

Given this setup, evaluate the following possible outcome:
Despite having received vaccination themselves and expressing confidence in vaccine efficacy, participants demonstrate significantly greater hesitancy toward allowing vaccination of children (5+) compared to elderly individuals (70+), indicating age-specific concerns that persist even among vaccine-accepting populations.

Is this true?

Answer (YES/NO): NO